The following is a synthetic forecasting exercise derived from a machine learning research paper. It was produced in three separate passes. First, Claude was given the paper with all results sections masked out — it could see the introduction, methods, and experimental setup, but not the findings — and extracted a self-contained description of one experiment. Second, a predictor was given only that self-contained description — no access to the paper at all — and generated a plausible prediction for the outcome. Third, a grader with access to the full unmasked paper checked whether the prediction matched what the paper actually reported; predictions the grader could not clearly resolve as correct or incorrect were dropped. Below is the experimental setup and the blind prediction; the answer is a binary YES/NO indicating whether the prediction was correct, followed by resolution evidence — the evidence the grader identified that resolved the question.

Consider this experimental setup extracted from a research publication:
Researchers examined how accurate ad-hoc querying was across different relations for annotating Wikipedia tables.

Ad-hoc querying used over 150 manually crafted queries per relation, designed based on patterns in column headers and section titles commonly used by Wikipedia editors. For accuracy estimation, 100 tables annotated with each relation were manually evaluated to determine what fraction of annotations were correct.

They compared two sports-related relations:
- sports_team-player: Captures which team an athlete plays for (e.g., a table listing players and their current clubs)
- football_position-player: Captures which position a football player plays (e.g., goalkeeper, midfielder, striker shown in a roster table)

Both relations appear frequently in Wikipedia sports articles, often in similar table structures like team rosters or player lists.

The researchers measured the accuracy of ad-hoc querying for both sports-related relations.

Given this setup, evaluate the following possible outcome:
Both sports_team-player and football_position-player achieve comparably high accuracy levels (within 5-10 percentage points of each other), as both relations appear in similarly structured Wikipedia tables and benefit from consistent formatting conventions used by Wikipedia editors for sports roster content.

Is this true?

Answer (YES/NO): NO